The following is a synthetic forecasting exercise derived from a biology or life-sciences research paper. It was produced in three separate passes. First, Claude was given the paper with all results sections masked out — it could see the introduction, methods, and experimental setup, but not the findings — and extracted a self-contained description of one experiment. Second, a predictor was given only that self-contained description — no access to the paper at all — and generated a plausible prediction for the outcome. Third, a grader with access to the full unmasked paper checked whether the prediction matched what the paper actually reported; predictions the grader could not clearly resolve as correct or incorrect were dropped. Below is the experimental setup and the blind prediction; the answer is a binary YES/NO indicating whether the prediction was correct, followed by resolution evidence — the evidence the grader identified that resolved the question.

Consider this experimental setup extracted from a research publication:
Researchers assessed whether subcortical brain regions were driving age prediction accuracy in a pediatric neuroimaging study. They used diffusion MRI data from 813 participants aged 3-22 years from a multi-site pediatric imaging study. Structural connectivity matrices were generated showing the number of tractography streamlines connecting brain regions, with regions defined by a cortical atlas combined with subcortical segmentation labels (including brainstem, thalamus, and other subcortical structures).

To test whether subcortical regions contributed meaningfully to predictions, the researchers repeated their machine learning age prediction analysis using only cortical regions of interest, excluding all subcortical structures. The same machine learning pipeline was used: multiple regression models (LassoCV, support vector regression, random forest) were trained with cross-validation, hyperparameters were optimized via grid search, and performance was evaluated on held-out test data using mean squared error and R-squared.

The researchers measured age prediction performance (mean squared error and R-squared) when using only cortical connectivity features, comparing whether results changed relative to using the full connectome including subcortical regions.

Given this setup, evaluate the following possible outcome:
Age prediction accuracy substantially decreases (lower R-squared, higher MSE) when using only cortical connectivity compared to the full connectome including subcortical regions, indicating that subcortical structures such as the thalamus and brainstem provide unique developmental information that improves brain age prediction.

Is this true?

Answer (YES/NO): NO